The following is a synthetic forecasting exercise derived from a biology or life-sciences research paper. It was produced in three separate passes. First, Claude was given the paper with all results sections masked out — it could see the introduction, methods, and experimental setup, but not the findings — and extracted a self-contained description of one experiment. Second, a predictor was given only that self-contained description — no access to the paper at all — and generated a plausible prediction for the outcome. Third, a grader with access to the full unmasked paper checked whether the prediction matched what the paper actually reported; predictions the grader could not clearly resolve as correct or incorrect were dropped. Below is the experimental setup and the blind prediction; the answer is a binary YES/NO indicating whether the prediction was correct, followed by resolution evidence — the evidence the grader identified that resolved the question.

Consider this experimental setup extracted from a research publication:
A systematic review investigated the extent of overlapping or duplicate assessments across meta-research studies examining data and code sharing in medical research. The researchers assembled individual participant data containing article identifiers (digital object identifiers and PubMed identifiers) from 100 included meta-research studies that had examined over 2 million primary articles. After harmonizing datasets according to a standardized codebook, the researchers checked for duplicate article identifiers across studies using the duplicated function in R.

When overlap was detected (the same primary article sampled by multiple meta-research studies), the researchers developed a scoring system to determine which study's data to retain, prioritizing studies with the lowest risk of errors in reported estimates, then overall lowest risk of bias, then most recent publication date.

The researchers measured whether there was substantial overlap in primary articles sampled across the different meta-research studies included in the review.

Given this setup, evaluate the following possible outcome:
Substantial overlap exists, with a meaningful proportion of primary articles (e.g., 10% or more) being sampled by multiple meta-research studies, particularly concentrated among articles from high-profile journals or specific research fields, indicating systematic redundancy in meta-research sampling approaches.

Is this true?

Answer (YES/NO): NO